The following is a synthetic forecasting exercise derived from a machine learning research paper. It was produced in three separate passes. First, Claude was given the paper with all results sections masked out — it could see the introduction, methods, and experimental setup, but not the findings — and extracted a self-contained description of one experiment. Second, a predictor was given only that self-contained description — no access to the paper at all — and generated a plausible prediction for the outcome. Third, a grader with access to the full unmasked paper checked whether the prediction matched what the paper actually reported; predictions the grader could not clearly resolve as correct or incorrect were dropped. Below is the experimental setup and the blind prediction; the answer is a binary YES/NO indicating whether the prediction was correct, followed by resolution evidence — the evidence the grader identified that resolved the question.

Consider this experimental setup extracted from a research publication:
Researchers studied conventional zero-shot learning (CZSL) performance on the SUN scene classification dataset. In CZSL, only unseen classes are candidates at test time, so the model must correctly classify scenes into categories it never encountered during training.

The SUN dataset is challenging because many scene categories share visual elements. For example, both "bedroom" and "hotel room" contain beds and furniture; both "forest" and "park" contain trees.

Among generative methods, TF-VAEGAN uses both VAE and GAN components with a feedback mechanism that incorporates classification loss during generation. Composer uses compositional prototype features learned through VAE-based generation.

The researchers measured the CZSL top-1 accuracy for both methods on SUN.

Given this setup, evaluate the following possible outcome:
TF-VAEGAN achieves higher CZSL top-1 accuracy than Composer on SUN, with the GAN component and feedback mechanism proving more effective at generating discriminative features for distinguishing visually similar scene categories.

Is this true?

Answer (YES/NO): YES